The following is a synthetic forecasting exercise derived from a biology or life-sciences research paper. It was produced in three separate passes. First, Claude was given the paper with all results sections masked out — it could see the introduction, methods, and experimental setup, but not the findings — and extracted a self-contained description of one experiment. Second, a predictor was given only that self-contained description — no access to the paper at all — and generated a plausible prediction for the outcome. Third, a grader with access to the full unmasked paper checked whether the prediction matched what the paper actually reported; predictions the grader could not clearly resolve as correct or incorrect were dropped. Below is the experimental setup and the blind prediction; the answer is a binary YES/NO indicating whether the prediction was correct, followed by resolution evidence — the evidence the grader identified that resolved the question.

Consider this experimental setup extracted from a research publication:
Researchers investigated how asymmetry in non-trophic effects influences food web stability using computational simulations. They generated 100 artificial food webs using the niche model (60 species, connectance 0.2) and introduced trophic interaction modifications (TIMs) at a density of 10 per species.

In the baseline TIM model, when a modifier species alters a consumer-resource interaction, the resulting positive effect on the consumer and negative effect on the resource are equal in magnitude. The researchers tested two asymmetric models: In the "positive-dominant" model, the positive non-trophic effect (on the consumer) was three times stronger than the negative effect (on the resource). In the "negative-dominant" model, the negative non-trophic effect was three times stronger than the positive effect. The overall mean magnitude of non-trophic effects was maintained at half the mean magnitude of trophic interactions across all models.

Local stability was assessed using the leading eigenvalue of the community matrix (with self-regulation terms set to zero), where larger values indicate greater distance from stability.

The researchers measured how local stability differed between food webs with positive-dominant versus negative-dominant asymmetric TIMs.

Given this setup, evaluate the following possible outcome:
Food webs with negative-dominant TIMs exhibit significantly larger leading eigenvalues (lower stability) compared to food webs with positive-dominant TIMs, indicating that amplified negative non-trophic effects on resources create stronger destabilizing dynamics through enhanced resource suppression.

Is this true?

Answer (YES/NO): NO